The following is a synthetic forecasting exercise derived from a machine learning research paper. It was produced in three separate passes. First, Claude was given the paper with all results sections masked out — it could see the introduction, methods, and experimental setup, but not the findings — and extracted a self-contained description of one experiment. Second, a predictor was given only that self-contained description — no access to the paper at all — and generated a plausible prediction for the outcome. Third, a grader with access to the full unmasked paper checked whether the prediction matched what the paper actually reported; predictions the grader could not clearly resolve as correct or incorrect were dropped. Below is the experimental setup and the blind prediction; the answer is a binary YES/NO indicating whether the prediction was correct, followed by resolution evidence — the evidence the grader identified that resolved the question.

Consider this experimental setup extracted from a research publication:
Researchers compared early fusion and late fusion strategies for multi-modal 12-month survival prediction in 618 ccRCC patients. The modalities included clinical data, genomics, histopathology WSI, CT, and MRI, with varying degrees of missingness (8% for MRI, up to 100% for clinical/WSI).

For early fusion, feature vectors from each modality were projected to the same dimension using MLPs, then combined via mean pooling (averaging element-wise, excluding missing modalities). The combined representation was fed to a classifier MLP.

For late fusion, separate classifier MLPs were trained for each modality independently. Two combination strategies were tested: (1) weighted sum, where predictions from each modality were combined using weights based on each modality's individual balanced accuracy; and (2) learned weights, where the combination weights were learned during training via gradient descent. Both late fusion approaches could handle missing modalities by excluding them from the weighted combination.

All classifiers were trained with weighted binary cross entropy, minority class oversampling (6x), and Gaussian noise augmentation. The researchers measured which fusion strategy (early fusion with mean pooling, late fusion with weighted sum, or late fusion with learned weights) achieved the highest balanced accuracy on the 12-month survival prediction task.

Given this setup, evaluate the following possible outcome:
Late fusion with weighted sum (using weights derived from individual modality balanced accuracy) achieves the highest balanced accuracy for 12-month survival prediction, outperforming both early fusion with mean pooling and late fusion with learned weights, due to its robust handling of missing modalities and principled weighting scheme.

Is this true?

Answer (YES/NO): NO